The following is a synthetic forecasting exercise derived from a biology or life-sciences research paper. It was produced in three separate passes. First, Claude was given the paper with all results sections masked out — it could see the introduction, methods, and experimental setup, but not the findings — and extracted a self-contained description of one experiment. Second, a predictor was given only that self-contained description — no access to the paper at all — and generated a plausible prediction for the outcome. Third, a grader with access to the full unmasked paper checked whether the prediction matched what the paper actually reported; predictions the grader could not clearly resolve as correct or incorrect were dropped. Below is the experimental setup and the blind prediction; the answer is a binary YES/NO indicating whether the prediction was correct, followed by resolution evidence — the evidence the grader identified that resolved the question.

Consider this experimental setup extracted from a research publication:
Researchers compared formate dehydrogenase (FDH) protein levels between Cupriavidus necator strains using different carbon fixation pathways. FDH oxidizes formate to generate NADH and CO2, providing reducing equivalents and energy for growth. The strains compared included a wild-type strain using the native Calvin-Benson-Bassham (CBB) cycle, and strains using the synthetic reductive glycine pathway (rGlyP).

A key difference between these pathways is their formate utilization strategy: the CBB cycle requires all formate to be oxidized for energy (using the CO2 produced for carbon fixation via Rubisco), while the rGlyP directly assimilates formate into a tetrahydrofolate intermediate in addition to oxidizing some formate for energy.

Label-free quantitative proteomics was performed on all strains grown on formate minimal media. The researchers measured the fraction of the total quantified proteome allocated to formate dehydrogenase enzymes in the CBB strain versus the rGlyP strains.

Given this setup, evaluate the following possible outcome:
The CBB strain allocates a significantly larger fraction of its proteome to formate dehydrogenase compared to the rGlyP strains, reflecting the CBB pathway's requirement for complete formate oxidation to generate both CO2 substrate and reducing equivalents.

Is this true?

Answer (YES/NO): YES